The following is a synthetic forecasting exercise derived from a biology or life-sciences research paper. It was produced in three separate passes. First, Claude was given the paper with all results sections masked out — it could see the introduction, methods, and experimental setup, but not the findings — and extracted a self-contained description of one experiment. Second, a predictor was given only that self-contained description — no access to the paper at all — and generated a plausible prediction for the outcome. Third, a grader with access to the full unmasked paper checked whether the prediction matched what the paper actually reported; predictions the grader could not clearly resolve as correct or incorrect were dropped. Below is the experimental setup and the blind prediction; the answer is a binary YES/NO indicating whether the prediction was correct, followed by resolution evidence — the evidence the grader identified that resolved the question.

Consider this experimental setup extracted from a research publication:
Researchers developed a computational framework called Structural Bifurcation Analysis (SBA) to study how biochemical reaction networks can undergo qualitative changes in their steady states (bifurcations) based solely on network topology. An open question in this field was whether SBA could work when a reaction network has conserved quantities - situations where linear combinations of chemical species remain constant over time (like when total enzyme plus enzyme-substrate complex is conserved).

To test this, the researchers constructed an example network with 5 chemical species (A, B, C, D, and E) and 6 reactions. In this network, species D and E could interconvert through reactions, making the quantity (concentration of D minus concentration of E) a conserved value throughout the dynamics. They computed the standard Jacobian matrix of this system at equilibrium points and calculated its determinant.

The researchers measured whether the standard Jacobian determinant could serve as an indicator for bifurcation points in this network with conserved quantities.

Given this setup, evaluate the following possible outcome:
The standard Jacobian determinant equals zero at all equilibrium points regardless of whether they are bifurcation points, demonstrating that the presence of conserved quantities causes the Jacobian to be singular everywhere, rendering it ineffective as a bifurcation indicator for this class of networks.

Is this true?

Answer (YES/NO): YES